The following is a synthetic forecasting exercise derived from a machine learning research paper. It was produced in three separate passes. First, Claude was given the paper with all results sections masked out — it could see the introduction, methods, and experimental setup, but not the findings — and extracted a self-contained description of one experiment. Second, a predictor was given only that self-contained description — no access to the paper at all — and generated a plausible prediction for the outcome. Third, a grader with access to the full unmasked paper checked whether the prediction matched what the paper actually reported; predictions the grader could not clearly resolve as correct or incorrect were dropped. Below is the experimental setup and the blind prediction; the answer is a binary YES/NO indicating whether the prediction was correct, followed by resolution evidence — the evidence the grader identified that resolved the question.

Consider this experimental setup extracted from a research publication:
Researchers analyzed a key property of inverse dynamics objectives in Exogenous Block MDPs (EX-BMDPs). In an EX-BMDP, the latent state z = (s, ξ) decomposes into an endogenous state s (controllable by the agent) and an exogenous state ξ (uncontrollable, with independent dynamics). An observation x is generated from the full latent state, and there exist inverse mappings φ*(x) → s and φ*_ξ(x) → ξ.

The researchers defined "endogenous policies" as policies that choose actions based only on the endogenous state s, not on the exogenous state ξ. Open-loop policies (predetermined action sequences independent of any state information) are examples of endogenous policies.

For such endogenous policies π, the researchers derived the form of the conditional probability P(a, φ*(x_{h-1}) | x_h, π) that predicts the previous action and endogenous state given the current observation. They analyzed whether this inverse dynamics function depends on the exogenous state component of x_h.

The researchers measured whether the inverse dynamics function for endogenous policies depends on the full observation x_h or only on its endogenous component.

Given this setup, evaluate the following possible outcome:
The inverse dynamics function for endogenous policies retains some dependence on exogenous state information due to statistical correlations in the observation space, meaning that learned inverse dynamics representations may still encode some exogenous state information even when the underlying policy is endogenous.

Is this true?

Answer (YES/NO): NO